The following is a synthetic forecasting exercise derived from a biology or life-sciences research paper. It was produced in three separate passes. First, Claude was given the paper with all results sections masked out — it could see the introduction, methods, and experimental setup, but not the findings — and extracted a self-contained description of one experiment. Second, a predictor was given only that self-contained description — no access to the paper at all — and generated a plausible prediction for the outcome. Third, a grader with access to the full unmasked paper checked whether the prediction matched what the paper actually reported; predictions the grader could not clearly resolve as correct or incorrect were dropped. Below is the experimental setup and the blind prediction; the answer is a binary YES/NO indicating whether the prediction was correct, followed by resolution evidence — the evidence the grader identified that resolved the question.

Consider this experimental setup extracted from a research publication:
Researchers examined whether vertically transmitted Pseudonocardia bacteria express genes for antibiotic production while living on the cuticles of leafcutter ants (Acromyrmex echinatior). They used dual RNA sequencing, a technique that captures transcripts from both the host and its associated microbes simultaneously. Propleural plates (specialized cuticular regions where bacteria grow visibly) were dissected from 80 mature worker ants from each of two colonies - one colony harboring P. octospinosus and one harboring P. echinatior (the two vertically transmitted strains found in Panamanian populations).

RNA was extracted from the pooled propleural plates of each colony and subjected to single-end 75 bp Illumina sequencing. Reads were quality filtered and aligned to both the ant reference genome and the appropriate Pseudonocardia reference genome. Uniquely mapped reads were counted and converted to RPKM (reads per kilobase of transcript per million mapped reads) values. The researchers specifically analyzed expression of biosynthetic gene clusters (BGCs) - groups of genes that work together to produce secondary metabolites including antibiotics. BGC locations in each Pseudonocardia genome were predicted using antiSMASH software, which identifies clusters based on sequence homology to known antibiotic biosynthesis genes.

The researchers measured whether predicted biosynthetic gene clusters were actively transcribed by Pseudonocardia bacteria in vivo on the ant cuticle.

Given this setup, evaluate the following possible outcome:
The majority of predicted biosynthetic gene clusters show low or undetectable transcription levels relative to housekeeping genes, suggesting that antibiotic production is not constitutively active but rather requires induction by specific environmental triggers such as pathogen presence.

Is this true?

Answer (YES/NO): NO